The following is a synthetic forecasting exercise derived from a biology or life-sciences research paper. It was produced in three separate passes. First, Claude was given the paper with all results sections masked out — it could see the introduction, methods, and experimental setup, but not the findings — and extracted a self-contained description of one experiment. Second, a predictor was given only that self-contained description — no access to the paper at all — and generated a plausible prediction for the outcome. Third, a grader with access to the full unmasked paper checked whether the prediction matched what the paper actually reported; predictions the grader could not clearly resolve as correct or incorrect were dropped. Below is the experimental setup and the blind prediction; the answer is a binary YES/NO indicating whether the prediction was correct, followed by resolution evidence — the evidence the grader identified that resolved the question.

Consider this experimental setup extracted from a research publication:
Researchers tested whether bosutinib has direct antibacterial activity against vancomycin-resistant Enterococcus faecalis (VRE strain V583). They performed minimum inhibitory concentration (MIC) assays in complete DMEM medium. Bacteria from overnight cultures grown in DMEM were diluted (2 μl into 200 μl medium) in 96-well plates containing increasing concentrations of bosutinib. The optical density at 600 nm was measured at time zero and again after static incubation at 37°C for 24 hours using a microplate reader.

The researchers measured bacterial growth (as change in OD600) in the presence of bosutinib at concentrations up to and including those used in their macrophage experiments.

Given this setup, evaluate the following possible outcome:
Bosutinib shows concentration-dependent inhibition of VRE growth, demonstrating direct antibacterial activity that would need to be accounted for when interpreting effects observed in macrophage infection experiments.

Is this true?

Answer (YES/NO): NO